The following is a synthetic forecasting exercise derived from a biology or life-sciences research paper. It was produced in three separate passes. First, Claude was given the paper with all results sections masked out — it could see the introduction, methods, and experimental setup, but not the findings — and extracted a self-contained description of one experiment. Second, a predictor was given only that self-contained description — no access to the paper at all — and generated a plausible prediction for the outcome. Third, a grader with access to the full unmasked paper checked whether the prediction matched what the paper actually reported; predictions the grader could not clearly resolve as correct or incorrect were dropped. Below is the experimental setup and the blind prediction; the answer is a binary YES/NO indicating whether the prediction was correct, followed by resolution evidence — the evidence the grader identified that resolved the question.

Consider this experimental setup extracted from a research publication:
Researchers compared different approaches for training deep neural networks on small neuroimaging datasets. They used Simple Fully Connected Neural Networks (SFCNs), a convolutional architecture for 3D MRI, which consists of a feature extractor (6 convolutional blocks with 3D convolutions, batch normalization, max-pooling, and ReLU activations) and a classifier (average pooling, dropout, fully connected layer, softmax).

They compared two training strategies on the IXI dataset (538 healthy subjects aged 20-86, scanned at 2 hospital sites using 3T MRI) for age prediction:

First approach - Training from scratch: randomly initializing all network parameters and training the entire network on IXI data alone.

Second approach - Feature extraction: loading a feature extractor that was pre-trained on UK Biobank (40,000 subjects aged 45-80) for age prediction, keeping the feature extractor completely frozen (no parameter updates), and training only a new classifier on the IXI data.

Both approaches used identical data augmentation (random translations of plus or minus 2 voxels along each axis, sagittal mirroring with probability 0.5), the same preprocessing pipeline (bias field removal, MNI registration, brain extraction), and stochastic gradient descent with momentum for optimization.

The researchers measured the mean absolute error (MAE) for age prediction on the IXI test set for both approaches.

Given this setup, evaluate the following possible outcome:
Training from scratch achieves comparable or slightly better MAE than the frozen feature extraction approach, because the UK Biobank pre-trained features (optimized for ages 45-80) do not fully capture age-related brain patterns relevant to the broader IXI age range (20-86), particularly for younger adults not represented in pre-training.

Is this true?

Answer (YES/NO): NO